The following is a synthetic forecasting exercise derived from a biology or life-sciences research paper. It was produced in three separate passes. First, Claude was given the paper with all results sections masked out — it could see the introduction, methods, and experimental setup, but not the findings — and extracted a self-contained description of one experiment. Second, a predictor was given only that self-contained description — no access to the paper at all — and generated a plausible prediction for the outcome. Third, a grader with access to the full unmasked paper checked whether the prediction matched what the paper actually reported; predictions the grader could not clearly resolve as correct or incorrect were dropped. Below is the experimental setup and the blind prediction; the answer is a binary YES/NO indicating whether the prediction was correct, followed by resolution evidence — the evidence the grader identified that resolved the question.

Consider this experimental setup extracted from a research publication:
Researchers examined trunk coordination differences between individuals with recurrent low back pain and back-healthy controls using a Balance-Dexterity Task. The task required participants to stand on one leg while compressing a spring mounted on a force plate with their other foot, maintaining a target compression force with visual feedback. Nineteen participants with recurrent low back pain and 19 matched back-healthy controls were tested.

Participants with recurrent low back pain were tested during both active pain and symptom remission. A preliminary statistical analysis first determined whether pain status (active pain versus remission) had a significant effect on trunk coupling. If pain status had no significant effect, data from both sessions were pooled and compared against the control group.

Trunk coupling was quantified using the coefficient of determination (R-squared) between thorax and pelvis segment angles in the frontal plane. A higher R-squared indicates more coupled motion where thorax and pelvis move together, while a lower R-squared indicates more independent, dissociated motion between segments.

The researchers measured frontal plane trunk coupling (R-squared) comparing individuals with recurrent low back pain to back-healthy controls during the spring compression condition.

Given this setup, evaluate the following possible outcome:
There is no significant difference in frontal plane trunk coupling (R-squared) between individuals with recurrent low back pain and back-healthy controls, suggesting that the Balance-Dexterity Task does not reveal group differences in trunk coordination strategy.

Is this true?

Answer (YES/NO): YES